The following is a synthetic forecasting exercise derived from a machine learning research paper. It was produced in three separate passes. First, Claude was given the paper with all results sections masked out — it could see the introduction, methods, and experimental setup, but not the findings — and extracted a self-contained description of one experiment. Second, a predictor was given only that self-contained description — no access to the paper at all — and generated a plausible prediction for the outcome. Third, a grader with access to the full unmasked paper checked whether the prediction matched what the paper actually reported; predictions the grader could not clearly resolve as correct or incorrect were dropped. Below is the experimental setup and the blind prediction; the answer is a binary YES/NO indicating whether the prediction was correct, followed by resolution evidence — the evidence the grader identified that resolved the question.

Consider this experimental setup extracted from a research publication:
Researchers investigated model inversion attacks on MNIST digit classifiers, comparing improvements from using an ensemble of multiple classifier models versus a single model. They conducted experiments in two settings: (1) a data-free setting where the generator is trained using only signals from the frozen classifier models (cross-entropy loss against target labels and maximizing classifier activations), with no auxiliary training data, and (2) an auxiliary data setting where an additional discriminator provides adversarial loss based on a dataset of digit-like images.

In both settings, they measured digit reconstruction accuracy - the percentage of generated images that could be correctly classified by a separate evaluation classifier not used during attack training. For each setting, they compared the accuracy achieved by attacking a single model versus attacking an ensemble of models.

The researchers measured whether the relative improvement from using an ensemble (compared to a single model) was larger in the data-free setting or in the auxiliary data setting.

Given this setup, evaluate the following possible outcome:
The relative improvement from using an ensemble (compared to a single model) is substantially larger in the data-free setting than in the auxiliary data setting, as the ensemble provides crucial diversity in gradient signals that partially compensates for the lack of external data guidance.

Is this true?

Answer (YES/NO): YES